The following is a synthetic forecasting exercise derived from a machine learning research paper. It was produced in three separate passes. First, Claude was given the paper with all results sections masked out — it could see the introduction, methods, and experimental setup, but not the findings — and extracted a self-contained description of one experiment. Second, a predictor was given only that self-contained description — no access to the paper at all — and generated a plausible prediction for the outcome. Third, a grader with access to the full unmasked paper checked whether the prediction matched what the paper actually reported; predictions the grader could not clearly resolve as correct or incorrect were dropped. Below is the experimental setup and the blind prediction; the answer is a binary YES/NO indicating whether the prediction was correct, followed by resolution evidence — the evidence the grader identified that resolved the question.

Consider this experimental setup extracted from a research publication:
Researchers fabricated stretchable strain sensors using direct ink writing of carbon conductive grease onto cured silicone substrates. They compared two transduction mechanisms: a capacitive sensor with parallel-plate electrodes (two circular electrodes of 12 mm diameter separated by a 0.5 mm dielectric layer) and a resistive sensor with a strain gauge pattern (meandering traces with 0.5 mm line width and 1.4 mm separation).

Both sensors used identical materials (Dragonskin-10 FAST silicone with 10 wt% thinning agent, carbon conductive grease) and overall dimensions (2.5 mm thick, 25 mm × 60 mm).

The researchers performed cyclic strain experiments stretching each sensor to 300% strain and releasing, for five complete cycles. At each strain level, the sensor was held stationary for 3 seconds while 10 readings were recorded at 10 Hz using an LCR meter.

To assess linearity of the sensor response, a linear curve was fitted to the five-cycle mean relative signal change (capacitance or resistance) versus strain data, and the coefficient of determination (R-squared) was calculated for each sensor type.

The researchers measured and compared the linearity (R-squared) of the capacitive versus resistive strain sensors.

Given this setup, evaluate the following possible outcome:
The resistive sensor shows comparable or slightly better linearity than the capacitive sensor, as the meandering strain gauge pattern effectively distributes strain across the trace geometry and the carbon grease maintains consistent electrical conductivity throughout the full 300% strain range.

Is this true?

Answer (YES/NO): NO